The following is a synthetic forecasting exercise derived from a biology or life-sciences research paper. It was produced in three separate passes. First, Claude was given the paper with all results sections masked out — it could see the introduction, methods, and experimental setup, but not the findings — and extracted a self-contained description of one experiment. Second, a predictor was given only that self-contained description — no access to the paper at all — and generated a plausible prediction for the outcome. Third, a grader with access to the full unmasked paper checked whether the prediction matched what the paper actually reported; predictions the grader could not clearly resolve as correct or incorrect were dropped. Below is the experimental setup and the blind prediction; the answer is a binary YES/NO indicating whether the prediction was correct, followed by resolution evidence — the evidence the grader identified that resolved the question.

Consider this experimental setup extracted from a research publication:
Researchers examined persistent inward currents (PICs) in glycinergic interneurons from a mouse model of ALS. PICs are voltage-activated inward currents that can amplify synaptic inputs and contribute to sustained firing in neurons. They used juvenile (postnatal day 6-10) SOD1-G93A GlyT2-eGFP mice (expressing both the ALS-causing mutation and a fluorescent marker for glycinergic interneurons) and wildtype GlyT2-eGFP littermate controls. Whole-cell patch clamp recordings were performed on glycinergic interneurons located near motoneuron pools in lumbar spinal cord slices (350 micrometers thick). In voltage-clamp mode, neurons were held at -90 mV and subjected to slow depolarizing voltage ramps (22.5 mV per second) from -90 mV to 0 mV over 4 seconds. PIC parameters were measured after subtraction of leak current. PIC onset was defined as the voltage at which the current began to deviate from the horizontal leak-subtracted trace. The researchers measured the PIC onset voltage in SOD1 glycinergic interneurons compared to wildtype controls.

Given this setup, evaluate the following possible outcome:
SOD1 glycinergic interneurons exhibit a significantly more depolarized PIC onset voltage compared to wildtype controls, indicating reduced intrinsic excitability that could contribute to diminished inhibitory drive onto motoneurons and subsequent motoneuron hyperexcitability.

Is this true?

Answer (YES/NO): YES